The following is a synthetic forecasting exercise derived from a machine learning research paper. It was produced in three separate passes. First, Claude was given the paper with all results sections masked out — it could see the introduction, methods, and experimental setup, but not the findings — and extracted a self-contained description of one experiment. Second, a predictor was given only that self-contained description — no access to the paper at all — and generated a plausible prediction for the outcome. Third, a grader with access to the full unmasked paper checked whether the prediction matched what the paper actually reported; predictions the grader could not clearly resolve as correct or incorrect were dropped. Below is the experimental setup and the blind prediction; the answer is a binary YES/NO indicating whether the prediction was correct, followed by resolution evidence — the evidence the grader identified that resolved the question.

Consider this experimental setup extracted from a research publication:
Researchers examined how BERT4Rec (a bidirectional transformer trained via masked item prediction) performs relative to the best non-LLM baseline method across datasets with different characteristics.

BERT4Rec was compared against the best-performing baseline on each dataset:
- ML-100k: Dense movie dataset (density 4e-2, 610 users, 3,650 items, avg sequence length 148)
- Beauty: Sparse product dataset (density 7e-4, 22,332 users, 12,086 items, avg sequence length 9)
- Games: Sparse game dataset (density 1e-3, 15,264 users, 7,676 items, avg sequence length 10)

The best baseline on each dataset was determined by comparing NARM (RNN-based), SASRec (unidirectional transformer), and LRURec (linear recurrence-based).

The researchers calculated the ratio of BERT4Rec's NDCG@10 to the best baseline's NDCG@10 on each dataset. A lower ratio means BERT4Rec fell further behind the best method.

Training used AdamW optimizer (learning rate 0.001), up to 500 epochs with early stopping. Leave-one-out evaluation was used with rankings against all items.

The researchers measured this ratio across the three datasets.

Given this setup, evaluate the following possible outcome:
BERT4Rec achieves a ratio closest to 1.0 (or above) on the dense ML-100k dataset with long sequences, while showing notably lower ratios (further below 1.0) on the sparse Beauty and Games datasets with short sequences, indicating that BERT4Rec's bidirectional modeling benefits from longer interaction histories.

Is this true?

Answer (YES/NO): NO